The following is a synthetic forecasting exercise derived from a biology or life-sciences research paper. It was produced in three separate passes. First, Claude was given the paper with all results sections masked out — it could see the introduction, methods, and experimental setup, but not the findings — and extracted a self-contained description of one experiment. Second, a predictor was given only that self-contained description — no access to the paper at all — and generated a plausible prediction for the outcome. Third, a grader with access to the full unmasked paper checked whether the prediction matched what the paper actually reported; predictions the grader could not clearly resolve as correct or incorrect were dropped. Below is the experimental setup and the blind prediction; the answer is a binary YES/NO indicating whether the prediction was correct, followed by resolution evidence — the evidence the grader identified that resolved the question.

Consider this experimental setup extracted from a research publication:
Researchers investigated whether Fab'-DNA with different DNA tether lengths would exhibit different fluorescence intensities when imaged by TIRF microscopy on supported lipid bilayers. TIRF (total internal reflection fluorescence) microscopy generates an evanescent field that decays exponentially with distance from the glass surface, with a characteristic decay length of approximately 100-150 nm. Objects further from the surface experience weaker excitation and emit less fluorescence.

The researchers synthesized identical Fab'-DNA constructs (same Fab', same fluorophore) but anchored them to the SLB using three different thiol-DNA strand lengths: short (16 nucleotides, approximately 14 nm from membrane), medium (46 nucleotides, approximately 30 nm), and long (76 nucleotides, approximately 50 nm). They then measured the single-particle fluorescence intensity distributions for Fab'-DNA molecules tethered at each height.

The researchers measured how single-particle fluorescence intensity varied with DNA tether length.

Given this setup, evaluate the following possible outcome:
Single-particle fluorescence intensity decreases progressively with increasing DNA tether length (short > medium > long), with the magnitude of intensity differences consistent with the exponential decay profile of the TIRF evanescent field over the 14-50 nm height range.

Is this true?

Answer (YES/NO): YES